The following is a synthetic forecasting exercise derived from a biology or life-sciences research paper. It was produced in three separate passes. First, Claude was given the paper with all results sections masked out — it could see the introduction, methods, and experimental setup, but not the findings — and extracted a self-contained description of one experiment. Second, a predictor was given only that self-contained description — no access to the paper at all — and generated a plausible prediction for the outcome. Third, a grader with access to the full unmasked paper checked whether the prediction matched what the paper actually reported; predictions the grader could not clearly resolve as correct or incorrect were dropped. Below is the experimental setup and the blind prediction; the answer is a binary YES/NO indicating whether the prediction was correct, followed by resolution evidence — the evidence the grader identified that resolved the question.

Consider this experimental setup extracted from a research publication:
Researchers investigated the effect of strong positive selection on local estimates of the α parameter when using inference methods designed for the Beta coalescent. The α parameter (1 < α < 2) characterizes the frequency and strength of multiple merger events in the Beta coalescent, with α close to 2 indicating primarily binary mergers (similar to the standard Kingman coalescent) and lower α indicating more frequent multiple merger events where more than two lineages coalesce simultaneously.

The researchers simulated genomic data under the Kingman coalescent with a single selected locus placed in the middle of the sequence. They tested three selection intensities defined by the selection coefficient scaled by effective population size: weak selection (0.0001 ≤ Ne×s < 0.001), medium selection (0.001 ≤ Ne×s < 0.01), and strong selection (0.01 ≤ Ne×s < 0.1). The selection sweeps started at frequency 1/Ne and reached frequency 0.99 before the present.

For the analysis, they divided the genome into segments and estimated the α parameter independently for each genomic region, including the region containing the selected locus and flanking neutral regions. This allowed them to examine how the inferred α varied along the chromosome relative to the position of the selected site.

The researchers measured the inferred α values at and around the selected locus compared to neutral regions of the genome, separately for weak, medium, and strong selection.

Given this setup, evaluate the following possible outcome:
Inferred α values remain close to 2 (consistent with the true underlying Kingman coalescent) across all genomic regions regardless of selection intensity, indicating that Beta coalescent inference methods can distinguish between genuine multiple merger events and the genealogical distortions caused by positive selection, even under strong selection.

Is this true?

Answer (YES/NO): NO